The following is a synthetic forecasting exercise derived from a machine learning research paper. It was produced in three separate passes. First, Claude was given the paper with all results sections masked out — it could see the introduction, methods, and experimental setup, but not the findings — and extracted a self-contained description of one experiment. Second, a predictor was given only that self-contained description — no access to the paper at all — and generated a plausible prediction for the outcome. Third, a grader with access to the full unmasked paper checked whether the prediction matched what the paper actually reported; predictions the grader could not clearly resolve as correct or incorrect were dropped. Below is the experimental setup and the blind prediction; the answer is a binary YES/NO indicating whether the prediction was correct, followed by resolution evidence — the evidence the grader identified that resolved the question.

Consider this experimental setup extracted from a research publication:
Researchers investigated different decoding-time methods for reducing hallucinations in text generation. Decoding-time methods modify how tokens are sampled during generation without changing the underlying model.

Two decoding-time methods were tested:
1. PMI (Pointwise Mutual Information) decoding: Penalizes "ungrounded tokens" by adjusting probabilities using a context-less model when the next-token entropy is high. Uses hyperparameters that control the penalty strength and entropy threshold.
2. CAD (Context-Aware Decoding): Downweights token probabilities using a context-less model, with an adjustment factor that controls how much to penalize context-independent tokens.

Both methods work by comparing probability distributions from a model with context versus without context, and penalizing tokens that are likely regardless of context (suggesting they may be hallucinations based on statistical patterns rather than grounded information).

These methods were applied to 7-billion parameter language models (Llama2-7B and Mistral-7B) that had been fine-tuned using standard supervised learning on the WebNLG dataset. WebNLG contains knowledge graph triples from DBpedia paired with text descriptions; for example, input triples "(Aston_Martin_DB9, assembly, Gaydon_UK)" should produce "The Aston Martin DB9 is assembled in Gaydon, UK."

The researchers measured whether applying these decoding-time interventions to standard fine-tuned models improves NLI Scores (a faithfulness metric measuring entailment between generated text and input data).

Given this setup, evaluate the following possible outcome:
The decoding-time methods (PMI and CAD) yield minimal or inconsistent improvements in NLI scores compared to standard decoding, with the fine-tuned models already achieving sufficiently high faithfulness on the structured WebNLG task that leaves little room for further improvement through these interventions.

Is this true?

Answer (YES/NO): YES